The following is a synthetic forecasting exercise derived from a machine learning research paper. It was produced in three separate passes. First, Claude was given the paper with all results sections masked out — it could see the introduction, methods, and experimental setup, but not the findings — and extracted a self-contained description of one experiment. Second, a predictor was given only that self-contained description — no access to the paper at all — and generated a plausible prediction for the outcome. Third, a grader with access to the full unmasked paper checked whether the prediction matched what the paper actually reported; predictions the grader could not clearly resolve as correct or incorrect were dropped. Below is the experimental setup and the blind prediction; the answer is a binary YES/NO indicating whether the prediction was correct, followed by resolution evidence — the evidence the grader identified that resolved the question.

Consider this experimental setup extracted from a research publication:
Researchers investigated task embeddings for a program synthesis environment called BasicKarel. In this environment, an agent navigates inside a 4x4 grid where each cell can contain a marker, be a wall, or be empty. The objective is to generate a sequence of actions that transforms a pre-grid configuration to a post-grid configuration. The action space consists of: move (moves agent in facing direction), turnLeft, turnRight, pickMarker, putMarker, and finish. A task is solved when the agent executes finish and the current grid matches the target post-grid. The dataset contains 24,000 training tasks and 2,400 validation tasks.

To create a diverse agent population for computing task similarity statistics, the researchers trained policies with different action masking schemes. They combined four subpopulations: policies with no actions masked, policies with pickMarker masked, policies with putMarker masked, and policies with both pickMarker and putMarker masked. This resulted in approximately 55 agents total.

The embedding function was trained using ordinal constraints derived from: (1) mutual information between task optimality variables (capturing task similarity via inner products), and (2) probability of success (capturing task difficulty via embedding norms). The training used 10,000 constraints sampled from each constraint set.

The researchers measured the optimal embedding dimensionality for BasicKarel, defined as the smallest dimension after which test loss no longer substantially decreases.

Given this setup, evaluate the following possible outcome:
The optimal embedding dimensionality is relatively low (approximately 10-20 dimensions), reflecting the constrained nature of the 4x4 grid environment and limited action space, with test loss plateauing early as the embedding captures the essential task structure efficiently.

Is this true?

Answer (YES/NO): NO